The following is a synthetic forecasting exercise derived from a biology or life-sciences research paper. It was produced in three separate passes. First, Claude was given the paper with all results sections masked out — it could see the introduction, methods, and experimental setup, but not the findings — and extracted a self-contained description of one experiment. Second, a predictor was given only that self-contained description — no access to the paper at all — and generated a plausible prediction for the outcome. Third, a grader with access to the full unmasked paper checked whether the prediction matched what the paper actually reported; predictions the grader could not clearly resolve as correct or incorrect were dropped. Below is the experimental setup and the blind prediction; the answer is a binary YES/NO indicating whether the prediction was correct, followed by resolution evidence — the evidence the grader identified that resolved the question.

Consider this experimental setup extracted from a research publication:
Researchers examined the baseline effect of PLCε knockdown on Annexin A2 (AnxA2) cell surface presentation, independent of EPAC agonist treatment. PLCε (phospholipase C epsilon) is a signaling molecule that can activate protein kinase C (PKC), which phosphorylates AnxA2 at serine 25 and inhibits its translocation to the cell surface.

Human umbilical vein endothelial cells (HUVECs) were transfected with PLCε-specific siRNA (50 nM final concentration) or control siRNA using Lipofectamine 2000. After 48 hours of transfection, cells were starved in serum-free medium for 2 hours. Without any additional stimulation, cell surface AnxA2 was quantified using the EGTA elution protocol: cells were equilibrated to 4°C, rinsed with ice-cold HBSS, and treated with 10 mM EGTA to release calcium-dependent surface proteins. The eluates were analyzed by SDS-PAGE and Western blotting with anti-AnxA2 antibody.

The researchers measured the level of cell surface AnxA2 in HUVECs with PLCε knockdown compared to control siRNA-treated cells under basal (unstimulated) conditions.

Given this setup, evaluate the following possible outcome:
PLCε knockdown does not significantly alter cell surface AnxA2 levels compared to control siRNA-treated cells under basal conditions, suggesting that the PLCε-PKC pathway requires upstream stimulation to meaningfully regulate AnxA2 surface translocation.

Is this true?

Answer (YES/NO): NO